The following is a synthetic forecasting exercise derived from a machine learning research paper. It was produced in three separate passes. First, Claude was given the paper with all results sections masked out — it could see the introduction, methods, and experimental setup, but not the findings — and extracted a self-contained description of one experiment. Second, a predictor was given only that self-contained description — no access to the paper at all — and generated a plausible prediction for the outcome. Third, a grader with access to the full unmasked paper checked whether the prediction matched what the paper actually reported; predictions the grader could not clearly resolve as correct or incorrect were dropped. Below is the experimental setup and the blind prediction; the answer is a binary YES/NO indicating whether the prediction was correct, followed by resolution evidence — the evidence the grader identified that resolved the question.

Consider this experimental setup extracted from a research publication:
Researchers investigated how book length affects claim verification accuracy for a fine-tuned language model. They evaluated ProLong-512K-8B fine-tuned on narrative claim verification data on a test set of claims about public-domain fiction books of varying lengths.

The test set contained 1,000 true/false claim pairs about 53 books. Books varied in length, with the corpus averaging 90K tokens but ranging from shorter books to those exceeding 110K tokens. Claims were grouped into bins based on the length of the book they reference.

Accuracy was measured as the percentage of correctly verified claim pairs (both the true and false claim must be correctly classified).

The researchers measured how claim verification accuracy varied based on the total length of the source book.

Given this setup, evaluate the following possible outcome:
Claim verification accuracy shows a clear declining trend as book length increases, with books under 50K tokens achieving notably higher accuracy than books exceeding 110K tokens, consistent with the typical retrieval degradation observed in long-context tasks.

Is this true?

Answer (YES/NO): NO